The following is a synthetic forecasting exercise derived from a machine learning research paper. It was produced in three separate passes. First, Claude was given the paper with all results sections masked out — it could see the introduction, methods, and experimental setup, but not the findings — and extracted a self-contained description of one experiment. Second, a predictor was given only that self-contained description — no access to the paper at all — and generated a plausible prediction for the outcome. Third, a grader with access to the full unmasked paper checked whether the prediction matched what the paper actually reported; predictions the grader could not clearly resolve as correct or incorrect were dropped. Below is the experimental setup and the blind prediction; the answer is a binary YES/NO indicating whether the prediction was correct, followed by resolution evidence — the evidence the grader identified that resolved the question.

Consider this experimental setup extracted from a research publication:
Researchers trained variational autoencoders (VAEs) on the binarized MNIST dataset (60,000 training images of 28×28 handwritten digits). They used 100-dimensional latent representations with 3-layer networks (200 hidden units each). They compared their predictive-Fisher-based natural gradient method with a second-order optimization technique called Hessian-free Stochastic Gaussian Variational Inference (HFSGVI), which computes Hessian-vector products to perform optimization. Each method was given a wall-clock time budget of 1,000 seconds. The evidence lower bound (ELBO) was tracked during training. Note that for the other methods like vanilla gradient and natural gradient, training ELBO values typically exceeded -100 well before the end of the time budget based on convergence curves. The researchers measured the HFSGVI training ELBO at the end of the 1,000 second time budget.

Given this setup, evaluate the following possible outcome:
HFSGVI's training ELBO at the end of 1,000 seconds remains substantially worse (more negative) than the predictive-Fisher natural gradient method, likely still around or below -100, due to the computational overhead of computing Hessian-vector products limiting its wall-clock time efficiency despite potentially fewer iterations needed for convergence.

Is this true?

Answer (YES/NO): NO